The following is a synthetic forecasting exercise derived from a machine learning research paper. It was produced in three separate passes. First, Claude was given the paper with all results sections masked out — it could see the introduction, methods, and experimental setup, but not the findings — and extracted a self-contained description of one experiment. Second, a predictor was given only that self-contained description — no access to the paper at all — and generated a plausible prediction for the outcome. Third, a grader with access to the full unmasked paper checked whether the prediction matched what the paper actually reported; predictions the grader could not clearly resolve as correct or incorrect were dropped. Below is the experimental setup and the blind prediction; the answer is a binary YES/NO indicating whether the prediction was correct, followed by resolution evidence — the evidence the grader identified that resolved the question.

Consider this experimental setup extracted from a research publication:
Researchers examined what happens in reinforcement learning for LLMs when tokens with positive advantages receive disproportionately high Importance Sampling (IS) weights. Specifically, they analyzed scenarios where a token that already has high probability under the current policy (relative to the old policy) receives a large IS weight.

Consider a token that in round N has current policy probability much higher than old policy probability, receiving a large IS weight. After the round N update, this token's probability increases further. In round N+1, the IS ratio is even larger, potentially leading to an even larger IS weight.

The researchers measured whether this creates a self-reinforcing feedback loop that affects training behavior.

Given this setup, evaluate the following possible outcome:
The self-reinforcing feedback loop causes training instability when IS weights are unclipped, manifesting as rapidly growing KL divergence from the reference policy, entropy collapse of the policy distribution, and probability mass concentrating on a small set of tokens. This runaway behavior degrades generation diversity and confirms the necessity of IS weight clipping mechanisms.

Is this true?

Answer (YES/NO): NO